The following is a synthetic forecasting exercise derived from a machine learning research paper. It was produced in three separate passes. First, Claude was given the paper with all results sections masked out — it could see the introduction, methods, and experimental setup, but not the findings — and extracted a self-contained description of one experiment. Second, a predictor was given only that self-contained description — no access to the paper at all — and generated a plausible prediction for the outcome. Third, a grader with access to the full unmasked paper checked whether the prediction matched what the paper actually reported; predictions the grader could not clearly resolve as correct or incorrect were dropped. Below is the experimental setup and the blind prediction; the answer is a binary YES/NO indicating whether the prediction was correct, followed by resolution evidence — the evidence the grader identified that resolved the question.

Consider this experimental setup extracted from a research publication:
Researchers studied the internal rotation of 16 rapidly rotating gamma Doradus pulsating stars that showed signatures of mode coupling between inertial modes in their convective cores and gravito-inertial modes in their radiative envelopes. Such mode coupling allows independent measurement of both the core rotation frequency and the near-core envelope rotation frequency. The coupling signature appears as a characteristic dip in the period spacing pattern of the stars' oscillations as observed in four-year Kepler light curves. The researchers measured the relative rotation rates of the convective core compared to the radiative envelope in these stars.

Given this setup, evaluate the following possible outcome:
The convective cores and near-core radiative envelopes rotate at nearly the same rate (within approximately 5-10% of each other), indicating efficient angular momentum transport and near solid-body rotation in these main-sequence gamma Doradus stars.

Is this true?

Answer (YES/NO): YES